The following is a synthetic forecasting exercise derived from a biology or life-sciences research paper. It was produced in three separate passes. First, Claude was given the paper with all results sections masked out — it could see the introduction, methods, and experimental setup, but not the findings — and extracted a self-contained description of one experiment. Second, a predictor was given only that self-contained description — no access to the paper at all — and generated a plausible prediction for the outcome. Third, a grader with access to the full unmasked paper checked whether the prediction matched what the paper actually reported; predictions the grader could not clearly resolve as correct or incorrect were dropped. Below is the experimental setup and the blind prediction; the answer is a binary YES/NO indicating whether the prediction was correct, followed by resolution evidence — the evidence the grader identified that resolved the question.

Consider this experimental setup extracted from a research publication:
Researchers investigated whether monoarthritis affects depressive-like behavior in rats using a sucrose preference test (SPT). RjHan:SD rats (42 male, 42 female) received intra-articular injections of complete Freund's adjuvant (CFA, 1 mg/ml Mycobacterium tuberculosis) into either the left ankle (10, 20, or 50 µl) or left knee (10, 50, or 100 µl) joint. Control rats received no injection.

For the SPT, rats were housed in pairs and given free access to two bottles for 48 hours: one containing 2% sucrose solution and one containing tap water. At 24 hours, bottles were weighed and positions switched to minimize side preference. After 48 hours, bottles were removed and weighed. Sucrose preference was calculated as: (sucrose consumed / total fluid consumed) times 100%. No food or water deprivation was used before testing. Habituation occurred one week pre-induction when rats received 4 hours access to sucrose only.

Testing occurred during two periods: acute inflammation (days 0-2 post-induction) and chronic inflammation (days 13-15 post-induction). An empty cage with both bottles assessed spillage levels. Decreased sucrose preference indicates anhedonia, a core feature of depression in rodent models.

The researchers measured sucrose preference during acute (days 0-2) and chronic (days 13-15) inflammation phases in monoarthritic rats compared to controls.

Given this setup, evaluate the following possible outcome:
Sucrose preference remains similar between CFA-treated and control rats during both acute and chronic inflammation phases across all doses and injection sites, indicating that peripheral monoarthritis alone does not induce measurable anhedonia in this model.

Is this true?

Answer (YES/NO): NO